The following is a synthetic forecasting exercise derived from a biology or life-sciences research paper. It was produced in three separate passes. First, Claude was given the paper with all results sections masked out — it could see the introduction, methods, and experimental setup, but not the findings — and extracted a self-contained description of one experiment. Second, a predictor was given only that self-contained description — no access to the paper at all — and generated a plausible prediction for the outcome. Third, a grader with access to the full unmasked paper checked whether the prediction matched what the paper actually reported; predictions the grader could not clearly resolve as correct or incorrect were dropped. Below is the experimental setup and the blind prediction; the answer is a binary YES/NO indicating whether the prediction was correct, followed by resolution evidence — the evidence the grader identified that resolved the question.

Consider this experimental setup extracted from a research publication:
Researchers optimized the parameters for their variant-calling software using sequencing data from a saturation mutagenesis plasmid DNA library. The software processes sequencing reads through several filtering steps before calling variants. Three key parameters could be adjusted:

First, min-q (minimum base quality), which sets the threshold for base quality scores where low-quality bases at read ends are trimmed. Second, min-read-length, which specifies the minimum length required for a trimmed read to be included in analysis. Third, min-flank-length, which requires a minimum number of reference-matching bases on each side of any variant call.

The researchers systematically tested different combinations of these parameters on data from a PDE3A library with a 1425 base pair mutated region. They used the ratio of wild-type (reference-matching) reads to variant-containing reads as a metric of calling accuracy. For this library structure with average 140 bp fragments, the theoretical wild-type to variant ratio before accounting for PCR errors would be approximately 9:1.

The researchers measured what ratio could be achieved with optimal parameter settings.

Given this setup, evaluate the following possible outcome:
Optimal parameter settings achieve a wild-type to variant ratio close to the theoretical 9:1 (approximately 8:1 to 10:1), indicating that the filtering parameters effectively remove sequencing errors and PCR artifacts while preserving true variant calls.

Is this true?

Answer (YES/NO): NO